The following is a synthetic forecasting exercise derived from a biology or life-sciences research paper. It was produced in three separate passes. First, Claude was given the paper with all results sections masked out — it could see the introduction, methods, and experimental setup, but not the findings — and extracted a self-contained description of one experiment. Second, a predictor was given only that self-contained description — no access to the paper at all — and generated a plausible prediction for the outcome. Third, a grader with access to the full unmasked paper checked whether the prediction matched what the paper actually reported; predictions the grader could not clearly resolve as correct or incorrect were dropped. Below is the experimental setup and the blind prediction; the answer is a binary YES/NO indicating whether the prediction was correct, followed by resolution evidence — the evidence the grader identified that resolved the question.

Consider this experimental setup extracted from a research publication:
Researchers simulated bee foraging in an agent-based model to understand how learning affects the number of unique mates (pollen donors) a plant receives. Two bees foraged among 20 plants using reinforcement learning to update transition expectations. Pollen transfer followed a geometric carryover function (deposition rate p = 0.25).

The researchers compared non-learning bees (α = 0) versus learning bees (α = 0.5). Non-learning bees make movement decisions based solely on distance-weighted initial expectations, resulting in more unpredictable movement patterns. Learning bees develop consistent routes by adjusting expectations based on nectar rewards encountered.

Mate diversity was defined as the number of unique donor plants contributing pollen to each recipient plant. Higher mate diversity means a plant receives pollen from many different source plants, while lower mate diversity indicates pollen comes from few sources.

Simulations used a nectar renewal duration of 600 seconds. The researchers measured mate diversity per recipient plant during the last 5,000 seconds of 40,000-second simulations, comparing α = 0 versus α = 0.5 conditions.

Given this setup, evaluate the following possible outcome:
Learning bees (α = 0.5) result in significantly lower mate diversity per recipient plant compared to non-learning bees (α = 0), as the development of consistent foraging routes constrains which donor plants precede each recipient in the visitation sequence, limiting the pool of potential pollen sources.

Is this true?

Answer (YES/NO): YES